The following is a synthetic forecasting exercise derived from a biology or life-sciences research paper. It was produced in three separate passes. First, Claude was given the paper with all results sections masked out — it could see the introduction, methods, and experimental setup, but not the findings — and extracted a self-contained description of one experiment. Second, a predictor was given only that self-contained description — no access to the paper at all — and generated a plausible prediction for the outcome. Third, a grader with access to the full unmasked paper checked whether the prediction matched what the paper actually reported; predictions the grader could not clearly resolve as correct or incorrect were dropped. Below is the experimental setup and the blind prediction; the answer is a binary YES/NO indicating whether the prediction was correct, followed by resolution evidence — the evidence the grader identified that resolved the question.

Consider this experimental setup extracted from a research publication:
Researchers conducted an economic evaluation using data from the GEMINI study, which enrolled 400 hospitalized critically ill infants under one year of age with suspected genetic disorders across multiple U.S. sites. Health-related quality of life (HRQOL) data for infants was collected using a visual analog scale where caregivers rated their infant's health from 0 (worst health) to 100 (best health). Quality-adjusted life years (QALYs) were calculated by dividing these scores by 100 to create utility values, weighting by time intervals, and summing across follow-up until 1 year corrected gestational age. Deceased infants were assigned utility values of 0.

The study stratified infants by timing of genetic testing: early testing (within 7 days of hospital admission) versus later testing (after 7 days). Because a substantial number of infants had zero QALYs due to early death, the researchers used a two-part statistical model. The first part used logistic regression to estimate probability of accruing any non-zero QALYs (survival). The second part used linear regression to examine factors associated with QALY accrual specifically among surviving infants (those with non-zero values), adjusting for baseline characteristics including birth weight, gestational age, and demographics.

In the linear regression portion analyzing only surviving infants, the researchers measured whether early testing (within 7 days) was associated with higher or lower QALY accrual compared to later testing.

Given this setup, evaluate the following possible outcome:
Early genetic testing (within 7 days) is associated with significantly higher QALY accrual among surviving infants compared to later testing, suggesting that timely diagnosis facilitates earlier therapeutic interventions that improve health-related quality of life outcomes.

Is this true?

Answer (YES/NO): NO